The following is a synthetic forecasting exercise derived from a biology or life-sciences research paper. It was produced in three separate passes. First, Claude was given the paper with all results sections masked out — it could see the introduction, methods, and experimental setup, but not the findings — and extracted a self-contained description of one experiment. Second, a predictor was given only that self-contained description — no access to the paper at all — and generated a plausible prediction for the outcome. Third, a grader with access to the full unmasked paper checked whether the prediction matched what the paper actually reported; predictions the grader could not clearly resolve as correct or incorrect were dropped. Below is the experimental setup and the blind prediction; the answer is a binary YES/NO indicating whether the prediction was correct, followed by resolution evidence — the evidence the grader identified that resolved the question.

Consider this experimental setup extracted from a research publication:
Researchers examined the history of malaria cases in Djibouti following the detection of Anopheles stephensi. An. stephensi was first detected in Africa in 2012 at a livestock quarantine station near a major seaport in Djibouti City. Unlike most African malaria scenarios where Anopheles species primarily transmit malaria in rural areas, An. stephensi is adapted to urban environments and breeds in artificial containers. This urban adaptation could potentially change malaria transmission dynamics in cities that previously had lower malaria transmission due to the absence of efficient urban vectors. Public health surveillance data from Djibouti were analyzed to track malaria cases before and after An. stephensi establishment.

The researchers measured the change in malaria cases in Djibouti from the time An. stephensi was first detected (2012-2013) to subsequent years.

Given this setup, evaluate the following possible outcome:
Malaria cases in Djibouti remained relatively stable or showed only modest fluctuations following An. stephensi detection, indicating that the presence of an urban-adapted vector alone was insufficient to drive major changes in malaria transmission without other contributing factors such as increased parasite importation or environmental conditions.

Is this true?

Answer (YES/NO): NO